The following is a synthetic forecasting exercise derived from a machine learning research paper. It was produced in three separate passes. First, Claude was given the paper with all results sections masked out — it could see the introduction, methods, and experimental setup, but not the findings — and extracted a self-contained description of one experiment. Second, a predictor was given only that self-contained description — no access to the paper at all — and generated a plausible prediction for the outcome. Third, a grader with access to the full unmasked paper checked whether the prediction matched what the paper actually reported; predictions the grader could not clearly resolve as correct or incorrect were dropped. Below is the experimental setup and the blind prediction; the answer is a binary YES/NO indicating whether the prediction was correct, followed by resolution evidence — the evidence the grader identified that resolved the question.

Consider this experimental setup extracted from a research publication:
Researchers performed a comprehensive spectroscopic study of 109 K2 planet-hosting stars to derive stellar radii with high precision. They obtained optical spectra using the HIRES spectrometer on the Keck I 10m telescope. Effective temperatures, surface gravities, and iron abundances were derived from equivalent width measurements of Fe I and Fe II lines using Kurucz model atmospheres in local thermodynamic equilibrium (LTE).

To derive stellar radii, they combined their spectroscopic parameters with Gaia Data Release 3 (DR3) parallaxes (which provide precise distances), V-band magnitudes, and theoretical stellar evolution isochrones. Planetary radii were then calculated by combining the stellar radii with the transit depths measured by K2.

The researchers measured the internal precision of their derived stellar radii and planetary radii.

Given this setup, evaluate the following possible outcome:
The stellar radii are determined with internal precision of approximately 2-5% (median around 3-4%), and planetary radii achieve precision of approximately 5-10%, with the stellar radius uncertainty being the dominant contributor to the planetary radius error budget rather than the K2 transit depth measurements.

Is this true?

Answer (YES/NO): NO